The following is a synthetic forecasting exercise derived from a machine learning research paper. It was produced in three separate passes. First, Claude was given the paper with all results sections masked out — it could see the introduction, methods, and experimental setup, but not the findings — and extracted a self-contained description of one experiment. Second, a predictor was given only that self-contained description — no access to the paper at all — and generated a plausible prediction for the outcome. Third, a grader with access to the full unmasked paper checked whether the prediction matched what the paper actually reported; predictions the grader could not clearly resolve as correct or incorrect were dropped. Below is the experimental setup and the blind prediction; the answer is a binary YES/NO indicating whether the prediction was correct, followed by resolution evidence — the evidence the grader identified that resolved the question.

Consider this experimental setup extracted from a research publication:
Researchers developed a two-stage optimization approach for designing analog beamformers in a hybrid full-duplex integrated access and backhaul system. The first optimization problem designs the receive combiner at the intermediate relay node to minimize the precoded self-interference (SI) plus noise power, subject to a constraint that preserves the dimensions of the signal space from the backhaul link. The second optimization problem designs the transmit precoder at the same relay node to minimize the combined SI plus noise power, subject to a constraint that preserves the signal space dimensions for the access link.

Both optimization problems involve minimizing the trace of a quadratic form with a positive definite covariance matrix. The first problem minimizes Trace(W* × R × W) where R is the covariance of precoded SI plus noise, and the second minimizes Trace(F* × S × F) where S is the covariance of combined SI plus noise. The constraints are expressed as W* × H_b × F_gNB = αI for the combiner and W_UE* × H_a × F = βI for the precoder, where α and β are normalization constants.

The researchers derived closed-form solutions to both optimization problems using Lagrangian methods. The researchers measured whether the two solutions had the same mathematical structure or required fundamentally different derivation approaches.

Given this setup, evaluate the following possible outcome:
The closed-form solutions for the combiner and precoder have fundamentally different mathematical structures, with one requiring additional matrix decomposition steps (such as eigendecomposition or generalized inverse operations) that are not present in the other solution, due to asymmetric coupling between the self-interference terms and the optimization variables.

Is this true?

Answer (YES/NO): NO